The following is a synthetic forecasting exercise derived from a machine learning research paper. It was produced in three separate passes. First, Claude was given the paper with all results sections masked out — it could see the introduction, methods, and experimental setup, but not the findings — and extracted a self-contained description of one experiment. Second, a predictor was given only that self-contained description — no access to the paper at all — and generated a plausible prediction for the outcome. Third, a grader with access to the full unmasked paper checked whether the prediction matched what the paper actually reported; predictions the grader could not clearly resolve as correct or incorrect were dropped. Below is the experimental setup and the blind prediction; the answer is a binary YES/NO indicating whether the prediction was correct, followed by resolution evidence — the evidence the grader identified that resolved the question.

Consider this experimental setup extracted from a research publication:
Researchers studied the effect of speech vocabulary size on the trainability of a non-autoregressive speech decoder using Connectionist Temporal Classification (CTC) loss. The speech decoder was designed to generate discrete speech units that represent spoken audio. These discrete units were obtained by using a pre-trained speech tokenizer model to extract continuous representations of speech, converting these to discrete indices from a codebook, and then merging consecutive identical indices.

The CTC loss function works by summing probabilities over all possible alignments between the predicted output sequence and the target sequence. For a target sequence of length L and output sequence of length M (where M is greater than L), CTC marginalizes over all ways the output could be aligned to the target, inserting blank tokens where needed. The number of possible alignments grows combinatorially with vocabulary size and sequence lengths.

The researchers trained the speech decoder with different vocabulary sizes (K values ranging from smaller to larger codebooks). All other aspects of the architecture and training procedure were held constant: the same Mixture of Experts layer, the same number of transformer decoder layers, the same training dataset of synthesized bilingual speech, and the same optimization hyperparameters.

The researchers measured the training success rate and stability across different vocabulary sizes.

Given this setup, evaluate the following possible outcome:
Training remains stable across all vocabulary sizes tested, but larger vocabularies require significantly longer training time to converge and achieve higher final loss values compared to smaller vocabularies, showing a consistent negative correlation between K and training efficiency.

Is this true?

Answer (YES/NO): NO